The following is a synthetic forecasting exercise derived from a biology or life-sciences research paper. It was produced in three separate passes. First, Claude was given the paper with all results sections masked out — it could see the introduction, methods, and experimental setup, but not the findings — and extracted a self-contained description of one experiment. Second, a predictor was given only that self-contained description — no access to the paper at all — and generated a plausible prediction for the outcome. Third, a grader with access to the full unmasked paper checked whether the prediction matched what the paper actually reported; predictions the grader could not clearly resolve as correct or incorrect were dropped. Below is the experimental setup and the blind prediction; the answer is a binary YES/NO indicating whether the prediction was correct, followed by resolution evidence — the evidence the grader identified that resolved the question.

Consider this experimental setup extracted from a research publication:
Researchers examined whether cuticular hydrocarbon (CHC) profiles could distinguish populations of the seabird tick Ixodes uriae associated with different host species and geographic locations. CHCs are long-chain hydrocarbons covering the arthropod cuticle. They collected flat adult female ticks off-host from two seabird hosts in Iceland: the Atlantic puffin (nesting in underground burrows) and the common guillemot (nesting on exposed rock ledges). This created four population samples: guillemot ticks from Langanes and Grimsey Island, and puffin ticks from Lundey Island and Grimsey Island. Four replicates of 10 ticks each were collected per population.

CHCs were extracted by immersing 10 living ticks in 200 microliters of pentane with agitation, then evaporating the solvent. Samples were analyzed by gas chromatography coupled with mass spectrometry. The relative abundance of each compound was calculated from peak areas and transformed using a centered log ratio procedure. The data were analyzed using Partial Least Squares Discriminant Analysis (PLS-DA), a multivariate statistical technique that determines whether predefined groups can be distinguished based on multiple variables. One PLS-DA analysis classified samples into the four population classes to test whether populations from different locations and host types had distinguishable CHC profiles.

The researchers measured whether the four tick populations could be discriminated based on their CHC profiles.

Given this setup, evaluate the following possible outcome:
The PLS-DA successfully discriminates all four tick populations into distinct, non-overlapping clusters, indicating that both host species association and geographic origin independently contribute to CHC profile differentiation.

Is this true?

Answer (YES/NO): NO